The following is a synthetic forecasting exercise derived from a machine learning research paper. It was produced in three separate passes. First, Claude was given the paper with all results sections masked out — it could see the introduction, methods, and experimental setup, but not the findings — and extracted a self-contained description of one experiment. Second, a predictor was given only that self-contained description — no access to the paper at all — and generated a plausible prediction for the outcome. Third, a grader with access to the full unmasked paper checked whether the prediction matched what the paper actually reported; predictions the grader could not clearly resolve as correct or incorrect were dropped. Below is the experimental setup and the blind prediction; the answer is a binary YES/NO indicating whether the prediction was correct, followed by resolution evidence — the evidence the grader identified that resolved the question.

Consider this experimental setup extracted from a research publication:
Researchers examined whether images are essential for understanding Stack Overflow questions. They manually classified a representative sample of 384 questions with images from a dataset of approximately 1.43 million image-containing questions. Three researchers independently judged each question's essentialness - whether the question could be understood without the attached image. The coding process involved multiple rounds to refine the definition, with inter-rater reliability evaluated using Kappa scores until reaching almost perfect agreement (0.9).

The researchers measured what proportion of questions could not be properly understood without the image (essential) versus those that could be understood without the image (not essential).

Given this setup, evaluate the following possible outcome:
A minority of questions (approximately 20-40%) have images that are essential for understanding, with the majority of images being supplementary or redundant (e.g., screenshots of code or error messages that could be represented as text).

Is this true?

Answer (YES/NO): NO